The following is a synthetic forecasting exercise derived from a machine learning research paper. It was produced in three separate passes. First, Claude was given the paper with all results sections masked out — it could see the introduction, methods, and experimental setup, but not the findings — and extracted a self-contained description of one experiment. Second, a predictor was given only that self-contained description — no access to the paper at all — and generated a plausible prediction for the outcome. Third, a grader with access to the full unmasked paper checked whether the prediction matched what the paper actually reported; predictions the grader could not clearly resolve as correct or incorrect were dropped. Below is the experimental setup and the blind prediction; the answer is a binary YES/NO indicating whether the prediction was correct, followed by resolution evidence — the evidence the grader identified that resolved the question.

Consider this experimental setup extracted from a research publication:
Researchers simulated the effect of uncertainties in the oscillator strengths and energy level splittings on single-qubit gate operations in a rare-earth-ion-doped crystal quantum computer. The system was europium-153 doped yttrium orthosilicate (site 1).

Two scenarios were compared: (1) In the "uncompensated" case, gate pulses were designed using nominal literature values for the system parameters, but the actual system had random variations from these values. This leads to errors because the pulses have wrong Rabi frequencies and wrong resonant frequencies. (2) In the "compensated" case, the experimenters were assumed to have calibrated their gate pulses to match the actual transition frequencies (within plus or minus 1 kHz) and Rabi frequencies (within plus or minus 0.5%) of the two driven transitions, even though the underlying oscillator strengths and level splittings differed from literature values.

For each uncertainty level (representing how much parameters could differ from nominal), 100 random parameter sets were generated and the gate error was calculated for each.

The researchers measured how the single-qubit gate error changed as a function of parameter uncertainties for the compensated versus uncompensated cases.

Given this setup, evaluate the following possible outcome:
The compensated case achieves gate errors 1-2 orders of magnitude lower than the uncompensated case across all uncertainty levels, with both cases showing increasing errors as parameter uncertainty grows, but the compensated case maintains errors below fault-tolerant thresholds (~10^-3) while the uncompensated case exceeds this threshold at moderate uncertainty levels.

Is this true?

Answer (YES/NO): NO